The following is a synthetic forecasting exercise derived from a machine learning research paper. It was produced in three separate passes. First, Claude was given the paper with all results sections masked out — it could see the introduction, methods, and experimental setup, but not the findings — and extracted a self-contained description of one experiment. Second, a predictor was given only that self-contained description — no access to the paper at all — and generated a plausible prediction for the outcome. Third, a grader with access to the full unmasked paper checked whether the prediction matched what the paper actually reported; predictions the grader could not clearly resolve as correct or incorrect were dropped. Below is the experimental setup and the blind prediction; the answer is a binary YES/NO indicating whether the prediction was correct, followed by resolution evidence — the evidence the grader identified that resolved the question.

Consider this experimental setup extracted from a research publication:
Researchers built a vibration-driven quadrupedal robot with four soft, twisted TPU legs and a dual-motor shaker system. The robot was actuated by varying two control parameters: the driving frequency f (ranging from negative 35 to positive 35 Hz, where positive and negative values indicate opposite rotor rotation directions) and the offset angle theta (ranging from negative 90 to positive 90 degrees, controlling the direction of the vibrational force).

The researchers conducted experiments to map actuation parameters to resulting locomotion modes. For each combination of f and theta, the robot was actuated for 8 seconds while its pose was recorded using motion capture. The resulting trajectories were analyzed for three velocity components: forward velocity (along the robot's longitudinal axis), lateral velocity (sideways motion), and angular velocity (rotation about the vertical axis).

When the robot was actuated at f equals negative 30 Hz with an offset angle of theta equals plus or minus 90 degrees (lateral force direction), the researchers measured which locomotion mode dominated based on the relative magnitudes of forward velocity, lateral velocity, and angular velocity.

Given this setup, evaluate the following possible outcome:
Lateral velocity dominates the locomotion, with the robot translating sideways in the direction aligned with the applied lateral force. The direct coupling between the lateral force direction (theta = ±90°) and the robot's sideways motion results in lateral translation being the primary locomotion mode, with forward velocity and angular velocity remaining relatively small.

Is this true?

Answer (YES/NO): NO